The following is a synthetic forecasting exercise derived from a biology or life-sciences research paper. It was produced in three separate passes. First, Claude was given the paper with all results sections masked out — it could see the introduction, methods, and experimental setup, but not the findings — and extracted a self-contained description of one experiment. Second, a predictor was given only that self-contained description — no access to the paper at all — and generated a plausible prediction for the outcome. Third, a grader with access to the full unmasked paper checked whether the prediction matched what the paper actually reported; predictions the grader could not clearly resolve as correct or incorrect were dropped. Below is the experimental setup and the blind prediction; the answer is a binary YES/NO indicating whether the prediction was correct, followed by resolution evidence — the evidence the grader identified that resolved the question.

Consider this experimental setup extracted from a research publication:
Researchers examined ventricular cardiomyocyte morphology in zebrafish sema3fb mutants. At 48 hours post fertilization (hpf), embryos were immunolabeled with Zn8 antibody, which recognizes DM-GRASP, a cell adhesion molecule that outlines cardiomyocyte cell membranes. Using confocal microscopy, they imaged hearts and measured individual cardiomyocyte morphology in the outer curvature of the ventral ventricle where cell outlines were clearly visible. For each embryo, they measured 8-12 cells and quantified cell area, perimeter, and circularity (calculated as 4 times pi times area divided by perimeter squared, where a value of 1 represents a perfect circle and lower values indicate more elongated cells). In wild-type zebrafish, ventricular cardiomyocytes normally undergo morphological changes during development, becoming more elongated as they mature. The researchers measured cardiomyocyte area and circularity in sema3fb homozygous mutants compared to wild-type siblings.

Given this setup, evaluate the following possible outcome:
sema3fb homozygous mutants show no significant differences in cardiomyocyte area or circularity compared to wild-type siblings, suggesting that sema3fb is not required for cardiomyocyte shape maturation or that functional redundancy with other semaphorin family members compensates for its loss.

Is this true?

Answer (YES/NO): NO